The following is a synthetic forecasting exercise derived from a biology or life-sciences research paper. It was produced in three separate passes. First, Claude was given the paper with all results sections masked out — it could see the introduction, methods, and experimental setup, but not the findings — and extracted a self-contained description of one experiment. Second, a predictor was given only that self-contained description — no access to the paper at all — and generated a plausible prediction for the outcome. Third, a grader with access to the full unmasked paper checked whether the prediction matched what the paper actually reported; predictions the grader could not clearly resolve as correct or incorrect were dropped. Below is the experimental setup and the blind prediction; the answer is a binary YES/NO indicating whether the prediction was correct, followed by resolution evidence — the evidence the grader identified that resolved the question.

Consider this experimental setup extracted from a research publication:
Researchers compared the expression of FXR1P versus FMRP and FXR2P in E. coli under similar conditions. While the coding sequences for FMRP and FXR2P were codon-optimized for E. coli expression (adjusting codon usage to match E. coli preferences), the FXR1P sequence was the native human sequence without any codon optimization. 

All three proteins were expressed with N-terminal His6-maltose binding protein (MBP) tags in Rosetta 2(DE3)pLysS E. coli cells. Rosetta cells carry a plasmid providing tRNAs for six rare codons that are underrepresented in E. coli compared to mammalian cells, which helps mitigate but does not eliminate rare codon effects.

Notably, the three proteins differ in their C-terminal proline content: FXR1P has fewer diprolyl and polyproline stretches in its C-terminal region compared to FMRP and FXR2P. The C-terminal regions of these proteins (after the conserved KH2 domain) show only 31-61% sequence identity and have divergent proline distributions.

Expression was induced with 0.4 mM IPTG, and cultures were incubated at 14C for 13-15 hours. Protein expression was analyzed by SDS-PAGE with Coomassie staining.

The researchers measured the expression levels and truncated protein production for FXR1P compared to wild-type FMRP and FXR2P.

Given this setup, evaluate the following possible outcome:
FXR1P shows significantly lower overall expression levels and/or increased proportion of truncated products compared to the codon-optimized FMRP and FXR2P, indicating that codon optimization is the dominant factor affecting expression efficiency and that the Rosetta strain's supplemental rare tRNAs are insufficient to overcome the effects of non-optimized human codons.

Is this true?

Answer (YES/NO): NO